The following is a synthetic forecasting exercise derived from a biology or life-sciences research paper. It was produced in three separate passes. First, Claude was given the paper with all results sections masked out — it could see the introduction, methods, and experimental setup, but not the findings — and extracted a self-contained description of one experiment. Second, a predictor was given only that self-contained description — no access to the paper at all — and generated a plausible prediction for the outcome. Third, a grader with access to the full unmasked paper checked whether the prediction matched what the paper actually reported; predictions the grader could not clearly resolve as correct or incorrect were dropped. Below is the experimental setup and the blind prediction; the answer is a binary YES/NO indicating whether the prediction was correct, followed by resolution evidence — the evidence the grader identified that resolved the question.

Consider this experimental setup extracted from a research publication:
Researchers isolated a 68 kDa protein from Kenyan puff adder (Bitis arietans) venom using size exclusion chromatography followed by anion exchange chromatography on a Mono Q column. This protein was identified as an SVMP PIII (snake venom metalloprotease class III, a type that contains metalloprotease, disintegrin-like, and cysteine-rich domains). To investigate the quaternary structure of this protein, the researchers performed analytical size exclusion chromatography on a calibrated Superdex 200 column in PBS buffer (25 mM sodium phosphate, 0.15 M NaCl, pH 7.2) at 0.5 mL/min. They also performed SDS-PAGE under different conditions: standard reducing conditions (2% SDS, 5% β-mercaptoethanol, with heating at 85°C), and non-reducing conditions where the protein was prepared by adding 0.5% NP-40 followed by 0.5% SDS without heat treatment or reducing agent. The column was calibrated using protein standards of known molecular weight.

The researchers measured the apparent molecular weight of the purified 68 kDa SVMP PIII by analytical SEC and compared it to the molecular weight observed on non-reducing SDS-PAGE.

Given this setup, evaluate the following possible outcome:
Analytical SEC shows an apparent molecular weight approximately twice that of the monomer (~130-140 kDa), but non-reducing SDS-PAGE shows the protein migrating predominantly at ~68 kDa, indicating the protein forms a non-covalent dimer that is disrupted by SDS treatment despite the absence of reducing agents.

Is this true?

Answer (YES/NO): YES